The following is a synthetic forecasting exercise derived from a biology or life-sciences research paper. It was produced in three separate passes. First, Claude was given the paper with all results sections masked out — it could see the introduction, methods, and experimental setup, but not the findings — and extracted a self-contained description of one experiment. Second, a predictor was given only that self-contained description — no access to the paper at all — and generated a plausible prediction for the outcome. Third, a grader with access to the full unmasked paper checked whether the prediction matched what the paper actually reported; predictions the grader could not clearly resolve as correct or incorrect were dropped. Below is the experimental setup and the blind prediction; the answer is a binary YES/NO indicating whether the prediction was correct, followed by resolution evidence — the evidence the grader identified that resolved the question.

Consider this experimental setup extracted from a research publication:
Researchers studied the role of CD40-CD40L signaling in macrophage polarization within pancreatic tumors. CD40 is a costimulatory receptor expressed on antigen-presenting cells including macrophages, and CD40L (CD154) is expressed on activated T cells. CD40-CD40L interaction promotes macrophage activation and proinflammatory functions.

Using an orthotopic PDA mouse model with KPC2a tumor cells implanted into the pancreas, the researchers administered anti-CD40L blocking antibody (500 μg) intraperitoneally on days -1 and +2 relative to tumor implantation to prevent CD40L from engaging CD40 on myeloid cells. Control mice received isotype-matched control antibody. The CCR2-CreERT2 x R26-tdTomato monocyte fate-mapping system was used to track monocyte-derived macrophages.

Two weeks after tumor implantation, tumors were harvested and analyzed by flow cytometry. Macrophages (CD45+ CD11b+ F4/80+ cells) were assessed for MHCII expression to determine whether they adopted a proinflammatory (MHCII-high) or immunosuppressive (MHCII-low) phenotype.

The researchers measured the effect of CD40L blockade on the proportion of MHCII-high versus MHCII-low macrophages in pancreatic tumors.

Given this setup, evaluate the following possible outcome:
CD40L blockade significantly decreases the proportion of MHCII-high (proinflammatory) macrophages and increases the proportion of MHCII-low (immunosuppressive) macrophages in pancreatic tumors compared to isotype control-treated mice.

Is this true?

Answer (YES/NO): YES